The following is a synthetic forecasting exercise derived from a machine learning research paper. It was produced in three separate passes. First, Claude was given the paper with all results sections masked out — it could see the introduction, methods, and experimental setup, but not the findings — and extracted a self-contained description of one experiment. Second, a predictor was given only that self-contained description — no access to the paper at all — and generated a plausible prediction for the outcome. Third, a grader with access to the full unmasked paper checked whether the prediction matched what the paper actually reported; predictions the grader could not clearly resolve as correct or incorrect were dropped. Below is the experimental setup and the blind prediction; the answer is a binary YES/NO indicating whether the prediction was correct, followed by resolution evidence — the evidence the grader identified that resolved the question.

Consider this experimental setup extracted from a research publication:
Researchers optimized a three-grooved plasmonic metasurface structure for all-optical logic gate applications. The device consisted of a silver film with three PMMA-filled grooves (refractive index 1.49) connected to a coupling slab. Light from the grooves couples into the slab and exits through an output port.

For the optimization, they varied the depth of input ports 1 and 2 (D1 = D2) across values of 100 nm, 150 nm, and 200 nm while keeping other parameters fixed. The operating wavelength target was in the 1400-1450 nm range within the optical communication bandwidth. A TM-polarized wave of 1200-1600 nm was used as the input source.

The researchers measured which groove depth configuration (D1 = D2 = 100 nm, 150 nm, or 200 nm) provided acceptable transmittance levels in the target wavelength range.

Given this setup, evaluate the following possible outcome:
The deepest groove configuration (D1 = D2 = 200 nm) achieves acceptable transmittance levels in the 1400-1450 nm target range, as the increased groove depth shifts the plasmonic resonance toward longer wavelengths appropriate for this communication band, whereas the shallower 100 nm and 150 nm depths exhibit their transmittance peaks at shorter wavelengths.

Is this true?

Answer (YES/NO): YES